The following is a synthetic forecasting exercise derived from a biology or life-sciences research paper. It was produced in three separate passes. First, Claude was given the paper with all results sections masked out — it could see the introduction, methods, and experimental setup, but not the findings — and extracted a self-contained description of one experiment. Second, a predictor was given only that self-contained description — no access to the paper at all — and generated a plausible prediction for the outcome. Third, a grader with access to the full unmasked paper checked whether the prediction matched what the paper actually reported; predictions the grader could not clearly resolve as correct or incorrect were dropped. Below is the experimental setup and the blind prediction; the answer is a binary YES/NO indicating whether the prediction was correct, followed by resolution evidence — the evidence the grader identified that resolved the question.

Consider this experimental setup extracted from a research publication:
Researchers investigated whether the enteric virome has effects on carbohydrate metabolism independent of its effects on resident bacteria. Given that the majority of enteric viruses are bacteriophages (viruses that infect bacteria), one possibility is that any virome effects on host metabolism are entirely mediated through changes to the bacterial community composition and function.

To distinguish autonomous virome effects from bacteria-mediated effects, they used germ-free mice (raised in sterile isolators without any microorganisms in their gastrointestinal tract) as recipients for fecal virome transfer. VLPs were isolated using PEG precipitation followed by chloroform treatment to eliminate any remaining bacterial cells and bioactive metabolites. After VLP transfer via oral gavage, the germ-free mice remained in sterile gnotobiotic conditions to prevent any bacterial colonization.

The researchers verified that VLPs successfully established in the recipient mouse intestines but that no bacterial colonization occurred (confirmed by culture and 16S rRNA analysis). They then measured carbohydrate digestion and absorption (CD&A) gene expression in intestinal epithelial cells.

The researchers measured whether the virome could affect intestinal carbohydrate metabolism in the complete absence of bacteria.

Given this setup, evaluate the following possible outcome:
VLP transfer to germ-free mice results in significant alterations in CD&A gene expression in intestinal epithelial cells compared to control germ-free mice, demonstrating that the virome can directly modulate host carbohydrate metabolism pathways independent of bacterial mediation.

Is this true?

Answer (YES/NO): YES